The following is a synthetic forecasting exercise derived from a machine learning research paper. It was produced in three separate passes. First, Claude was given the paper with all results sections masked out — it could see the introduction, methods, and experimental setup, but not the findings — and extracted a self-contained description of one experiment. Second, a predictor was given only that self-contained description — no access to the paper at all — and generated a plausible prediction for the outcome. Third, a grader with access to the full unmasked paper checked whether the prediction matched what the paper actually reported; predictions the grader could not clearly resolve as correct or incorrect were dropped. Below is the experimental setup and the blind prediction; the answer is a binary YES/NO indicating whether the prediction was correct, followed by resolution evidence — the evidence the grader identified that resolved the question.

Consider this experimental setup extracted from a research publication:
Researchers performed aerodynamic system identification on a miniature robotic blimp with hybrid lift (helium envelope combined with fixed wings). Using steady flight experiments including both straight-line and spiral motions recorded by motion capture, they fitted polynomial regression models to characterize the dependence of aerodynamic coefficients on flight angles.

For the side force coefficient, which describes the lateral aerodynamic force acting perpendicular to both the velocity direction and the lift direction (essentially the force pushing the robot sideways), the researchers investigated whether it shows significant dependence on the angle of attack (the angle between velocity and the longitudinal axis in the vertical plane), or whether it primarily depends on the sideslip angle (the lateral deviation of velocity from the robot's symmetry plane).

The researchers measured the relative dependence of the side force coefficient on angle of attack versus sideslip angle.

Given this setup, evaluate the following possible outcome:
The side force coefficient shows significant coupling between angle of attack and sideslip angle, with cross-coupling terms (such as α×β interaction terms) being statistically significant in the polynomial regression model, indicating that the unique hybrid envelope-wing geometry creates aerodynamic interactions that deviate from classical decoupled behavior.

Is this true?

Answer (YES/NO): NO